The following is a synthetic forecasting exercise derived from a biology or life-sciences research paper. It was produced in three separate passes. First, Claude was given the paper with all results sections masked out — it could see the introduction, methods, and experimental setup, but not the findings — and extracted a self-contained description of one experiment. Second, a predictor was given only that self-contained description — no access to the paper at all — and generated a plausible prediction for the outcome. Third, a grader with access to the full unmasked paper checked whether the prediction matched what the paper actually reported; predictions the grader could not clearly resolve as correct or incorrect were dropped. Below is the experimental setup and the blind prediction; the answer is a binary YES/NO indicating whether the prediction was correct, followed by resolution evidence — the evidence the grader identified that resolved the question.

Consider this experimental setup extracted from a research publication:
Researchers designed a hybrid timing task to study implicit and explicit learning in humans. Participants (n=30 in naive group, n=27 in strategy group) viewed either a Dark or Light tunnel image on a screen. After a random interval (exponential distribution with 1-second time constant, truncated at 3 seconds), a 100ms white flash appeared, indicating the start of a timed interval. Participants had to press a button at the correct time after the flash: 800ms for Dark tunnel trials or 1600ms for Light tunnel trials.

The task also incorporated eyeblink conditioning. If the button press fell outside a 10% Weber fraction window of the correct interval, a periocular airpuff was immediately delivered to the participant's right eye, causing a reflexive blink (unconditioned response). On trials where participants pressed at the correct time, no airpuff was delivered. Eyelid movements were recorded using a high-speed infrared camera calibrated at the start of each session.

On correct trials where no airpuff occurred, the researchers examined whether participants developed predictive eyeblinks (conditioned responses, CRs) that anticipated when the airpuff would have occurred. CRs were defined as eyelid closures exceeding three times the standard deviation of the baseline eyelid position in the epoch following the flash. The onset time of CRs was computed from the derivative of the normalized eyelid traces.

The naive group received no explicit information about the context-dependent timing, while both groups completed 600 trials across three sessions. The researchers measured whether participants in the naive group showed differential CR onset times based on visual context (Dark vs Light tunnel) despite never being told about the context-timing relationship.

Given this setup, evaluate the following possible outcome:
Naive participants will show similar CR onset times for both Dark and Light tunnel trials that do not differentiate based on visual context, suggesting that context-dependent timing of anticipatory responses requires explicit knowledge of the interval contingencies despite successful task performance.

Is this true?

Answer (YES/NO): NO